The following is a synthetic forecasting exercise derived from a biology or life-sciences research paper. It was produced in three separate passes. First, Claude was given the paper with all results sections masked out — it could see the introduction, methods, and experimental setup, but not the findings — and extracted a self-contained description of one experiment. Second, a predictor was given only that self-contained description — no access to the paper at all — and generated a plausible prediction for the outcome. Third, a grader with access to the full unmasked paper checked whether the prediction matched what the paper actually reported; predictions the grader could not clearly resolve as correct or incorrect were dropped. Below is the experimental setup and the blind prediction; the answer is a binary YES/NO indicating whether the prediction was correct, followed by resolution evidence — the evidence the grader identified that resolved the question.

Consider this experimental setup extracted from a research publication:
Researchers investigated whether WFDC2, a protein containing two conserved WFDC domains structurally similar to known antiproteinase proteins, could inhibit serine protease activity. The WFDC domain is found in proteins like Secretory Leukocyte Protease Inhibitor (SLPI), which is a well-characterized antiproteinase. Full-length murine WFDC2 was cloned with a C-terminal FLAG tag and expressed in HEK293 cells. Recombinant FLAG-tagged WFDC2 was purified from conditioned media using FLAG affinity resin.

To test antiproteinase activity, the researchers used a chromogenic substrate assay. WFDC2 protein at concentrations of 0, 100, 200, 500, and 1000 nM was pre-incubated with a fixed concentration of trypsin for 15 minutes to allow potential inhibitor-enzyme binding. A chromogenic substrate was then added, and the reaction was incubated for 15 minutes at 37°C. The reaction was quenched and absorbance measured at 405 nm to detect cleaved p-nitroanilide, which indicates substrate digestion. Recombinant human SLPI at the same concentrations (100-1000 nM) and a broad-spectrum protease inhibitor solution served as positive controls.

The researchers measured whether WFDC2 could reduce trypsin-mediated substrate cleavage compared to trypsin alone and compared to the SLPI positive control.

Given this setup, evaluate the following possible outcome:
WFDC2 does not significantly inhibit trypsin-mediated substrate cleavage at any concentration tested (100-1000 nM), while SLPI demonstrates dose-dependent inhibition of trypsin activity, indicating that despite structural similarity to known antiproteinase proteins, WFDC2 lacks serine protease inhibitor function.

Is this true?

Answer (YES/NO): YES